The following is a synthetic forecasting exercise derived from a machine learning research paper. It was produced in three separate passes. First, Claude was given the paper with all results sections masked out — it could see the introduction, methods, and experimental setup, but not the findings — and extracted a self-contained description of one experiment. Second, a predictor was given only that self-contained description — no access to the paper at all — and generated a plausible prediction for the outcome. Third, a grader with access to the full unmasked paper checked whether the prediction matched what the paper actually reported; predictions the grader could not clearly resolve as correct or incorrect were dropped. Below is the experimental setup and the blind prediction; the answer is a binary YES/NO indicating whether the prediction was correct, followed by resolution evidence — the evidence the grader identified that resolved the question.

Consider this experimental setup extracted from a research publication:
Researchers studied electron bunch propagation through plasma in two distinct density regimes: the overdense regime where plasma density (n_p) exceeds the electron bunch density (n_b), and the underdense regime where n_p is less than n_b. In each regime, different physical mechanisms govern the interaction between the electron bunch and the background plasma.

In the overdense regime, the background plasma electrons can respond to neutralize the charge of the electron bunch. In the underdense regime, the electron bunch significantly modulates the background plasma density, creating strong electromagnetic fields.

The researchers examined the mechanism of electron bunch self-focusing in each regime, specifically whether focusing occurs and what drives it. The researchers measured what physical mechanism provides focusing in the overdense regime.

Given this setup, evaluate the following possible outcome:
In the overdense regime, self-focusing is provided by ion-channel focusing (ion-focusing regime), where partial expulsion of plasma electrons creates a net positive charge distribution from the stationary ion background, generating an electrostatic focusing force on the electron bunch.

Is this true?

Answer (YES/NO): NO